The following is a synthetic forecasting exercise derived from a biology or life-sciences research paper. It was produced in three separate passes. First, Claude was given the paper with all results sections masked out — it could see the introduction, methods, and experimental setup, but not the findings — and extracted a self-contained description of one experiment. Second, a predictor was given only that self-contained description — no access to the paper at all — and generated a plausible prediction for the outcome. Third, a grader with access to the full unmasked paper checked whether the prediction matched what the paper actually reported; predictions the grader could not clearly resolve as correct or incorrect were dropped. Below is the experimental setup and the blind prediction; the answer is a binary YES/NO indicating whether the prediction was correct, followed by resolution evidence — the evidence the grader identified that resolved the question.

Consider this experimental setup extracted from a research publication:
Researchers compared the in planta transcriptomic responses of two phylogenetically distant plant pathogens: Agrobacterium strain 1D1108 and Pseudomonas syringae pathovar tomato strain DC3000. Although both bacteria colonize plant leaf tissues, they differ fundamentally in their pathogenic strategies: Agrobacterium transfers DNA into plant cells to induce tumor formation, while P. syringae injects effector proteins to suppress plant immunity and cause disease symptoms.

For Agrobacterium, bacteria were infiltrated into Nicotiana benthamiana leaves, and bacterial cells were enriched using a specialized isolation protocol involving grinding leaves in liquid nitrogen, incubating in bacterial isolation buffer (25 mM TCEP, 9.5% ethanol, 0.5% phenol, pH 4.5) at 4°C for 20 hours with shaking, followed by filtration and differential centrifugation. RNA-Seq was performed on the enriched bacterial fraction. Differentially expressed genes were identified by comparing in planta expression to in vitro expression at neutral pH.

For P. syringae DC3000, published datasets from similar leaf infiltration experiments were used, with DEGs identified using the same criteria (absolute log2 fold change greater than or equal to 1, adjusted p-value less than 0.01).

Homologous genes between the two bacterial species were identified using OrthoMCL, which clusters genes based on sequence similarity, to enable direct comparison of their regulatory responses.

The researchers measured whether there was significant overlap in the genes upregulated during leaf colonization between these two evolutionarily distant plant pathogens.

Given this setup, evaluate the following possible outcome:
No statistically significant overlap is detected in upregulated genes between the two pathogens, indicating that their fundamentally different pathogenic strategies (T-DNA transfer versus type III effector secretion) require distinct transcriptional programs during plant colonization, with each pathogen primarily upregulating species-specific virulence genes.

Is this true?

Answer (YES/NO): NO